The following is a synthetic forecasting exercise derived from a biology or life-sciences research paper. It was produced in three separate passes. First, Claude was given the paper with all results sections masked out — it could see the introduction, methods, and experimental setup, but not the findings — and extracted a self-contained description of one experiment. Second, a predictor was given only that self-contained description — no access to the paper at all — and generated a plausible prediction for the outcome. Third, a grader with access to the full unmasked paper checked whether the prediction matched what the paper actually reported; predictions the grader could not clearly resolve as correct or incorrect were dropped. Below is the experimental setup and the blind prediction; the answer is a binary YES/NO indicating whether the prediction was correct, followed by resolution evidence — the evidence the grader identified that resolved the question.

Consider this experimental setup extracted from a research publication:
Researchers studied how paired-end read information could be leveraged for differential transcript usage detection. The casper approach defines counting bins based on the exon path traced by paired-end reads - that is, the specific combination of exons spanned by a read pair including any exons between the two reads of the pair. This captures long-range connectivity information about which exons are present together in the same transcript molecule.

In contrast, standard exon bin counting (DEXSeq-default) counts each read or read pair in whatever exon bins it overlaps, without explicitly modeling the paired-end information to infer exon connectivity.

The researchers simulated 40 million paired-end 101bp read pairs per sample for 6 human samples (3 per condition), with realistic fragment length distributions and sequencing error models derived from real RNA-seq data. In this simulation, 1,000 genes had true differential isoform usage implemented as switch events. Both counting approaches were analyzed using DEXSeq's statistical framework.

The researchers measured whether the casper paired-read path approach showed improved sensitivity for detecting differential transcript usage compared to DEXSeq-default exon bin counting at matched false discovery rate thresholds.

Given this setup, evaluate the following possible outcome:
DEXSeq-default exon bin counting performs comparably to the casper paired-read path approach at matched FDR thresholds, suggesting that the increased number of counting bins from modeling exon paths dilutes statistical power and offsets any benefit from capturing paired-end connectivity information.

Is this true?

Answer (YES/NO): NO